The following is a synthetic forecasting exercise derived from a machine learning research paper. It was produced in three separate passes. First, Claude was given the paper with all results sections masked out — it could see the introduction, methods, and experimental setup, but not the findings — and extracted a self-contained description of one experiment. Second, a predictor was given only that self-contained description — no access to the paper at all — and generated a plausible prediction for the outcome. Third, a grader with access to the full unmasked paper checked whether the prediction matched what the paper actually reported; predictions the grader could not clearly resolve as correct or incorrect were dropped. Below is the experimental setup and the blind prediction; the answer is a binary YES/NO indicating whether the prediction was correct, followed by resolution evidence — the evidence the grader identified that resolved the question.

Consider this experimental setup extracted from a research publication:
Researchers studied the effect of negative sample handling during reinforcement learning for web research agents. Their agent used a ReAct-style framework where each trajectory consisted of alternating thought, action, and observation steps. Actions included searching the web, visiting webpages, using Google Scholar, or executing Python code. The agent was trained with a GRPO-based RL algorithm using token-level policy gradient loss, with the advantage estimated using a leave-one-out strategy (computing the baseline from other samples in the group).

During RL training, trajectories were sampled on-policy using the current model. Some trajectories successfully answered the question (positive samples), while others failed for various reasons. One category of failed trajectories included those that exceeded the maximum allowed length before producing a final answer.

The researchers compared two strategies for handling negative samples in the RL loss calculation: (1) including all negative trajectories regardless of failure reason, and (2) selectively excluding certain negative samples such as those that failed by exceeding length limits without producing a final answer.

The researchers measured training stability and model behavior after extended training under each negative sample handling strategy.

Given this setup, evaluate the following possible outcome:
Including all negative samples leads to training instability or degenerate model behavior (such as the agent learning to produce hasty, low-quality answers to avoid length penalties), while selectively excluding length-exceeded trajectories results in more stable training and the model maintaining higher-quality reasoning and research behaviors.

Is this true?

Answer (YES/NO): YES